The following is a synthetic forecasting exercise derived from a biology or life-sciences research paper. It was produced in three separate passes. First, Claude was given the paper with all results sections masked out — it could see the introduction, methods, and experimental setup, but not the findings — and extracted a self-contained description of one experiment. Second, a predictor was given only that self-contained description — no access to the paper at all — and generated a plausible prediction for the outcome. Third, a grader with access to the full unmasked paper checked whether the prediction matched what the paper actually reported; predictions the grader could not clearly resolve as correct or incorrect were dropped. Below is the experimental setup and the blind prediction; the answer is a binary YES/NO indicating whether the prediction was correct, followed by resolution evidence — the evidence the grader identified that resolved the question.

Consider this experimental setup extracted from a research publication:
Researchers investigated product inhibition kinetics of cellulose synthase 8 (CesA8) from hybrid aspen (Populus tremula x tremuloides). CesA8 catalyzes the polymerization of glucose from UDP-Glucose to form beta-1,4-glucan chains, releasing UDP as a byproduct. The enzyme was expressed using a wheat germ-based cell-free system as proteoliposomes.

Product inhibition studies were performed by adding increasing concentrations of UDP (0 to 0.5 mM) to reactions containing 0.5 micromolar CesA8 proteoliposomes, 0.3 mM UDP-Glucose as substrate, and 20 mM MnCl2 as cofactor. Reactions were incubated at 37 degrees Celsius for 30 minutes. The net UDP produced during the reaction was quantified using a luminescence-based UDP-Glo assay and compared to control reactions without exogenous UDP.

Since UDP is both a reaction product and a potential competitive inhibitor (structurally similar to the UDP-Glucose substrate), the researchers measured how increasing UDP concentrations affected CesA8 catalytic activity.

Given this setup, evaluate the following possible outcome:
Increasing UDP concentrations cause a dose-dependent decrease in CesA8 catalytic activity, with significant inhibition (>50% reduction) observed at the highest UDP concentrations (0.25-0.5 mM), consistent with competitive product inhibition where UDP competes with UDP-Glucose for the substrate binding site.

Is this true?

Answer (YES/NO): YES